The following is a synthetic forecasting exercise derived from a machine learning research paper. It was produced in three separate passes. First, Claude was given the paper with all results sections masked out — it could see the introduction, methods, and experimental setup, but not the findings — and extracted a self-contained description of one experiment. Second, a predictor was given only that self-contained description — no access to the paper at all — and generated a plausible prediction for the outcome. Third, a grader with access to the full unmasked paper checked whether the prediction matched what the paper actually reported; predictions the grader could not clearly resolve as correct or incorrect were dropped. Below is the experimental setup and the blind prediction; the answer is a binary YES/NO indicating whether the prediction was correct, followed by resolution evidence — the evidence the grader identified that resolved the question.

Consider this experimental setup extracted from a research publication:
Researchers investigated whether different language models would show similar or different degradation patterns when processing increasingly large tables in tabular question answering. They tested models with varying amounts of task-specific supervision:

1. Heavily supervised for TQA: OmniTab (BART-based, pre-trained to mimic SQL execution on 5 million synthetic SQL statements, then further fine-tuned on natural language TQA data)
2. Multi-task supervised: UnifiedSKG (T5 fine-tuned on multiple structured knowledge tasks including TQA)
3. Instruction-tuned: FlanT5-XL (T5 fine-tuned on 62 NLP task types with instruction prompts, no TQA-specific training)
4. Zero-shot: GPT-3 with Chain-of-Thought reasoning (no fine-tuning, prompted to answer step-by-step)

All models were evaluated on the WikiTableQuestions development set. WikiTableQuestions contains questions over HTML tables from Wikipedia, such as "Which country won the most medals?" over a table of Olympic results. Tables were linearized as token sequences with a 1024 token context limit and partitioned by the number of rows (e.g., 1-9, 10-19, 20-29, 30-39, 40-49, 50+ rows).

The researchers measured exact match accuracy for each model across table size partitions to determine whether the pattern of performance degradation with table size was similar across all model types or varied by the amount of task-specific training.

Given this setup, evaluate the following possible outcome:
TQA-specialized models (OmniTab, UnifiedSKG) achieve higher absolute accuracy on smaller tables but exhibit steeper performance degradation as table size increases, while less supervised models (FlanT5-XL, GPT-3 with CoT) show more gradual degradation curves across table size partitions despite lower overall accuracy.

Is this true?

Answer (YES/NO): NO